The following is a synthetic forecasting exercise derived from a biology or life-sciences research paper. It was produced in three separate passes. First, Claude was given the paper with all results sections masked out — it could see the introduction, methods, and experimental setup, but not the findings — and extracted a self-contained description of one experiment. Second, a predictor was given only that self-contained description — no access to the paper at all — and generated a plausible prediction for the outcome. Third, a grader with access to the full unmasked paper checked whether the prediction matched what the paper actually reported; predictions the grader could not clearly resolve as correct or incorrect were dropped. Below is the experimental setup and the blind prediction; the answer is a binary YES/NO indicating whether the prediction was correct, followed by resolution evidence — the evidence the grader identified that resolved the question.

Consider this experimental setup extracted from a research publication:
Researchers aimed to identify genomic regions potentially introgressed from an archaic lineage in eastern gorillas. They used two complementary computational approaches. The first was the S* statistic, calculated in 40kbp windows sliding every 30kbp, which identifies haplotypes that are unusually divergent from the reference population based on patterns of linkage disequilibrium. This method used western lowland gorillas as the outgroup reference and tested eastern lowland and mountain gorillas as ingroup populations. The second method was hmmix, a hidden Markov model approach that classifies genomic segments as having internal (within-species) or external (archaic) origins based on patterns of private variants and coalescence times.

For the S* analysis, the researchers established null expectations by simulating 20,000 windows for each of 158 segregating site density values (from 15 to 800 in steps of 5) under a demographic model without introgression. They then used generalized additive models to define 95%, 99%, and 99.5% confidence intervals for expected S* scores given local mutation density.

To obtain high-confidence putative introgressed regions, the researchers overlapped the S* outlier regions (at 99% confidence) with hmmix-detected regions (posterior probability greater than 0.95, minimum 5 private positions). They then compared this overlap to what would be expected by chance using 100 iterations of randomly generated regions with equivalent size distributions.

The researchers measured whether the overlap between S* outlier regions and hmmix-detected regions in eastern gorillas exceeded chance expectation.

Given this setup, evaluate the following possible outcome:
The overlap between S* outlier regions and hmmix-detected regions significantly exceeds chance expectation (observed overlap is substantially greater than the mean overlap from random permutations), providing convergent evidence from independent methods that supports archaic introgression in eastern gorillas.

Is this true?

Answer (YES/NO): YES